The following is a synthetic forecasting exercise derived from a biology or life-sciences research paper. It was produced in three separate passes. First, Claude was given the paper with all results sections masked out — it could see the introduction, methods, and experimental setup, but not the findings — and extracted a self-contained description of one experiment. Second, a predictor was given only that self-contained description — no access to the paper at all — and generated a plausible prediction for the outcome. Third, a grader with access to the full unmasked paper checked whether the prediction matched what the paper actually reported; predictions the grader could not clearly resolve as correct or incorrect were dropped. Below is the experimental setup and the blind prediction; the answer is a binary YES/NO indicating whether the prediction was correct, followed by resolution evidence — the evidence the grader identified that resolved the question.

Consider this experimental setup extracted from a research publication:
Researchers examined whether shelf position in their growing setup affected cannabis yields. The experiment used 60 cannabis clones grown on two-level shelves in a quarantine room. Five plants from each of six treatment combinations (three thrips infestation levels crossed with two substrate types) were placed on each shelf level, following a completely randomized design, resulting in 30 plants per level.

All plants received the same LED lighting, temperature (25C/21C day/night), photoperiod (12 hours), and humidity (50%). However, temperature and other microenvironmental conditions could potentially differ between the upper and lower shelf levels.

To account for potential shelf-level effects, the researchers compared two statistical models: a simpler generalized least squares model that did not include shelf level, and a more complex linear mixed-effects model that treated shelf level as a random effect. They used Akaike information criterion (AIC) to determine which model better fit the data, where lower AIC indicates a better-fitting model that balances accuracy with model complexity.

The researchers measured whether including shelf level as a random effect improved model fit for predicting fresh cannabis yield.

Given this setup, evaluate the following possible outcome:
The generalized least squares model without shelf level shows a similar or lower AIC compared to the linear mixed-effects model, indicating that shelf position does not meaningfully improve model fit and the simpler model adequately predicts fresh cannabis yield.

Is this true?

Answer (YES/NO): YES